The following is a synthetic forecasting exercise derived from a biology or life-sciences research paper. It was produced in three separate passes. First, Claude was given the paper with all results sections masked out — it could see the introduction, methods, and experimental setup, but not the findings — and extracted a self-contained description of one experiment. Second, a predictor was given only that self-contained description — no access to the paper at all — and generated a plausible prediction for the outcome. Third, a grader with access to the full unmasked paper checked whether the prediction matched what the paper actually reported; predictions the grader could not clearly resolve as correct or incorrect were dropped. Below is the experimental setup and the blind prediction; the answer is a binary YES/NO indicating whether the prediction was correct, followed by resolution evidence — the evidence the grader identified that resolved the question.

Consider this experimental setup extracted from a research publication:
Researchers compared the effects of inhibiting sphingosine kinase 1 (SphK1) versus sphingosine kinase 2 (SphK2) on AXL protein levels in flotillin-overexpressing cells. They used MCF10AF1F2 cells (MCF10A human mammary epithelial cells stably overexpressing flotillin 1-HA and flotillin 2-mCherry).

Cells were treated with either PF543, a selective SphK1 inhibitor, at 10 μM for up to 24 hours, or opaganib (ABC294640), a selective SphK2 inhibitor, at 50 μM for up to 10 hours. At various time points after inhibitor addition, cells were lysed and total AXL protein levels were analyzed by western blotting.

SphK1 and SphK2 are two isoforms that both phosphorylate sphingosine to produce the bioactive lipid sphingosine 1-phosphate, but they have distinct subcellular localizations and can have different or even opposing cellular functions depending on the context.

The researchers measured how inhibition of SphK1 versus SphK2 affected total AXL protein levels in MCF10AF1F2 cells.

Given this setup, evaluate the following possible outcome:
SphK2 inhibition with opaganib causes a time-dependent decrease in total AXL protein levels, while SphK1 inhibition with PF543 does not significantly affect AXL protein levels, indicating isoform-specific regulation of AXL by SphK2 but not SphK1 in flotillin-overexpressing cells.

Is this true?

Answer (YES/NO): YES